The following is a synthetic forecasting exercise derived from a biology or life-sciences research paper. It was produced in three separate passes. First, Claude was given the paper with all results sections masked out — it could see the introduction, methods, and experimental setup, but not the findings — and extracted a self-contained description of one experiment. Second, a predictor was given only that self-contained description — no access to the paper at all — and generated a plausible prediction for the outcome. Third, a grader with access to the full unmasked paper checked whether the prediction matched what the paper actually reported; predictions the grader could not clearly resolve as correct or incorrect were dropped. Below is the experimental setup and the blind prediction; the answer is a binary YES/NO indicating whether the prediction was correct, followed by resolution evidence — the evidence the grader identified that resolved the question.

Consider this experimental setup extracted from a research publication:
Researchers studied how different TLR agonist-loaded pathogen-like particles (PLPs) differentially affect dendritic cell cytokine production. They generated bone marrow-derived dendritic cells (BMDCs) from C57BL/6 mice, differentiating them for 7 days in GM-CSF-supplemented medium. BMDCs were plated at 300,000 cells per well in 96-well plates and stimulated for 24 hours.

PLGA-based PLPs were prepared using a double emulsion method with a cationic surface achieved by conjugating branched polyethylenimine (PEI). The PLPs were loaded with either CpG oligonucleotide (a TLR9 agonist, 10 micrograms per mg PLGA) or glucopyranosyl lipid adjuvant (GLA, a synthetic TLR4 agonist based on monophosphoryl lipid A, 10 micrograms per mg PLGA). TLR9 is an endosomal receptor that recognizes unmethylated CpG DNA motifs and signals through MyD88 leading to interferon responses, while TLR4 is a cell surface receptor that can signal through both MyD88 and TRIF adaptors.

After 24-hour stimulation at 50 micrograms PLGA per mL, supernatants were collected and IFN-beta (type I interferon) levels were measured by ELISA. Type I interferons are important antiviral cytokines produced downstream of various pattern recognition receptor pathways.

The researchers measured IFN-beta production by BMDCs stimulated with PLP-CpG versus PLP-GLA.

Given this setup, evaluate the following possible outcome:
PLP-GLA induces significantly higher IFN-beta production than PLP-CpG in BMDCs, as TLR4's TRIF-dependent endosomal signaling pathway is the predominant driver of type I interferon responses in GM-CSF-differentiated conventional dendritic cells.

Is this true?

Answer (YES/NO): NO